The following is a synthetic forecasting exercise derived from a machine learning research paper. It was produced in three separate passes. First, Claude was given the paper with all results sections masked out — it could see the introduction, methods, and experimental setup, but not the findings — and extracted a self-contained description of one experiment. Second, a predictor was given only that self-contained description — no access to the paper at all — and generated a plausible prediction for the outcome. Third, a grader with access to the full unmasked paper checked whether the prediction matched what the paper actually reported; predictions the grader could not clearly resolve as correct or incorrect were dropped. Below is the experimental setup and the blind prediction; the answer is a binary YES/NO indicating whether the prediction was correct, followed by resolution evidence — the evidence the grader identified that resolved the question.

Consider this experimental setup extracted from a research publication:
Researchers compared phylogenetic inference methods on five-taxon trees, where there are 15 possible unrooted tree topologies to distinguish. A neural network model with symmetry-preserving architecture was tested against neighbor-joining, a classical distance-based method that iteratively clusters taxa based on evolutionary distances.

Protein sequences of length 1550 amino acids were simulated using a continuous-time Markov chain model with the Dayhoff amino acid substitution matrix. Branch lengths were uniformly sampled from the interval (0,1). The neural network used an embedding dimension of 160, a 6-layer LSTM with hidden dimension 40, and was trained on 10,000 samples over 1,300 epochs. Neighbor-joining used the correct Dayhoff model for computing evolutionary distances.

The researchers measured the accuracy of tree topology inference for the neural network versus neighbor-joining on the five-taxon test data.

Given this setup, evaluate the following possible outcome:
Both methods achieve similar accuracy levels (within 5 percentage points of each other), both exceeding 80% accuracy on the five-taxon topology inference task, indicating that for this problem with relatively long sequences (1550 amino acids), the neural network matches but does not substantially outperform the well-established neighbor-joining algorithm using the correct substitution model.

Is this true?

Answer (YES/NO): NO